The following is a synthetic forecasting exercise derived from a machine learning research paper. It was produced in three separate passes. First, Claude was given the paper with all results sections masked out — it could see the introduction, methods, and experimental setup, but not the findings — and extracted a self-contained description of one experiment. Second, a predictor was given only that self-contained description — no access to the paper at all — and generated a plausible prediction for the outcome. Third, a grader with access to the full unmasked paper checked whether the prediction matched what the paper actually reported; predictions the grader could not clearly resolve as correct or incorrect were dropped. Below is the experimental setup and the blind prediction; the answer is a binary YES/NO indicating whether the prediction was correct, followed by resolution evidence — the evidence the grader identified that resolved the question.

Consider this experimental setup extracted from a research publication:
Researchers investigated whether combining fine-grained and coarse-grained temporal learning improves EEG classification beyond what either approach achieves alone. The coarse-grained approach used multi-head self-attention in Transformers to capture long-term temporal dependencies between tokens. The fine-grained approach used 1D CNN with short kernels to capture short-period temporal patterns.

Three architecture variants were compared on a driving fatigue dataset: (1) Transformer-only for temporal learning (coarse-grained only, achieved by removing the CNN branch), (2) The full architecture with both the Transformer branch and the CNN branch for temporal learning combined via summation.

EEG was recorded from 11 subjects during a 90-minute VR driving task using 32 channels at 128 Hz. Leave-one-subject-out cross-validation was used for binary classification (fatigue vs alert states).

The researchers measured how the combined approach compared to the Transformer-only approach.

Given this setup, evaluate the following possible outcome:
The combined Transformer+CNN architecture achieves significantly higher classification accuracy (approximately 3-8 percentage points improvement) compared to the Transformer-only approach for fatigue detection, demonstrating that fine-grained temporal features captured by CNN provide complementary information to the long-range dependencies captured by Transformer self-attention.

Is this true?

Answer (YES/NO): NO